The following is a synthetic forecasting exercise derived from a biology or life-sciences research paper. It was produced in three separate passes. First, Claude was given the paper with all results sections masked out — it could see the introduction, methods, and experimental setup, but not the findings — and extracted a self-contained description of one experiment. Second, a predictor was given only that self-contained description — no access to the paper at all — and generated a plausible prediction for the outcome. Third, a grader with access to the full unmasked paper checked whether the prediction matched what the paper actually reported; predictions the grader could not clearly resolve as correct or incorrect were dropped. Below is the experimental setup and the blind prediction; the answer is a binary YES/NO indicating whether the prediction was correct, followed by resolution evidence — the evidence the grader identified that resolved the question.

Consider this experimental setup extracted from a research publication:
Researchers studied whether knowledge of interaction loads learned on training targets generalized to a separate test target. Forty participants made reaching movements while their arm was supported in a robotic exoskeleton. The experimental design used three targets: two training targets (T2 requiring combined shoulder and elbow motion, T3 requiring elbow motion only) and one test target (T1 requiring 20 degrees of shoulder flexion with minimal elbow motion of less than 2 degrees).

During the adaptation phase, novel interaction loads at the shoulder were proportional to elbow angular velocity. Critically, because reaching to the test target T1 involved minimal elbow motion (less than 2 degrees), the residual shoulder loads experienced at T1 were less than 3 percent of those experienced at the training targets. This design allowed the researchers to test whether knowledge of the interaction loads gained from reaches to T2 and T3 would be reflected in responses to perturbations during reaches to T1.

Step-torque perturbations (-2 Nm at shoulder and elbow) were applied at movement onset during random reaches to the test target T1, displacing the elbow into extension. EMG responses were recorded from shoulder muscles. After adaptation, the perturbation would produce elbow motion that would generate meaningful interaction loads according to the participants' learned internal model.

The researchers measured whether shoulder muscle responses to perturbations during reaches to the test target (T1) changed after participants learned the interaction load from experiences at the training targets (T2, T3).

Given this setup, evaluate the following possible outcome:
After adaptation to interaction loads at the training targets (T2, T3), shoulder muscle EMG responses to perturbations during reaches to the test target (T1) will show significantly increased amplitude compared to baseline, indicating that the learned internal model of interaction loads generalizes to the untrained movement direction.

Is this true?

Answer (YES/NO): NO